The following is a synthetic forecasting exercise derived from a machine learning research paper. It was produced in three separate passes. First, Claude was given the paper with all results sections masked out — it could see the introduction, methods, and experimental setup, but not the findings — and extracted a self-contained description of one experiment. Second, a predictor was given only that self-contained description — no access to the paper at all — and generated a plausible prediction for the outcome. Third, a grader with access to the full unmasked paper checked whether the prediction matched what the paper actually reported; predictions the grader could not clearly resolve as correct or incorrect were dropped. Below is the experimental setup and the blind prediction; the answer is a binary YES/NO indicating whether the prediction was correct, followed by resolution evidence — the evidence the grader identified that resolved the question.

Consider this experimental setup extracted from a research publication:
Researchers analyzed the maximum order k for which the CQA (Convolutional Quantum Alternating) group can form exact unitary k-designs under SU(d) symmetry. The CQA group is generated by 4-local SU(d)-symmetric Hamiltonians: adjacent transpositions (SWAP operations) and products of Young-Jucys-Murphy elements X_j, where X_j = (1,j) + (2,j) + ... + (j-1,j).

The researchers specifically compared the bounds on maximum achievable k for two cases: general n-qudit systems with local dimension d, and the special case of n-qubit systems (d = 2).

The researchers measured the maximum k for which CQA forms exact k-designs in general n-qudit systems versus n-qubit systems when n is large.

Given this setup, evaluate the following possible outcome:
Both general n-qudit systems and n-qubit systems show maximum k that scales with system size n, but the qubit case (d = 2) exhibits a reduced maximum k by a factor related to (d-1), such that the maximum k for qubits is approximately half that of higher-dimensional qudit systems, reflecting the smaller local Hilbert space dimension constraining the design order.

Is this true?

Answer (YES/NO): NO